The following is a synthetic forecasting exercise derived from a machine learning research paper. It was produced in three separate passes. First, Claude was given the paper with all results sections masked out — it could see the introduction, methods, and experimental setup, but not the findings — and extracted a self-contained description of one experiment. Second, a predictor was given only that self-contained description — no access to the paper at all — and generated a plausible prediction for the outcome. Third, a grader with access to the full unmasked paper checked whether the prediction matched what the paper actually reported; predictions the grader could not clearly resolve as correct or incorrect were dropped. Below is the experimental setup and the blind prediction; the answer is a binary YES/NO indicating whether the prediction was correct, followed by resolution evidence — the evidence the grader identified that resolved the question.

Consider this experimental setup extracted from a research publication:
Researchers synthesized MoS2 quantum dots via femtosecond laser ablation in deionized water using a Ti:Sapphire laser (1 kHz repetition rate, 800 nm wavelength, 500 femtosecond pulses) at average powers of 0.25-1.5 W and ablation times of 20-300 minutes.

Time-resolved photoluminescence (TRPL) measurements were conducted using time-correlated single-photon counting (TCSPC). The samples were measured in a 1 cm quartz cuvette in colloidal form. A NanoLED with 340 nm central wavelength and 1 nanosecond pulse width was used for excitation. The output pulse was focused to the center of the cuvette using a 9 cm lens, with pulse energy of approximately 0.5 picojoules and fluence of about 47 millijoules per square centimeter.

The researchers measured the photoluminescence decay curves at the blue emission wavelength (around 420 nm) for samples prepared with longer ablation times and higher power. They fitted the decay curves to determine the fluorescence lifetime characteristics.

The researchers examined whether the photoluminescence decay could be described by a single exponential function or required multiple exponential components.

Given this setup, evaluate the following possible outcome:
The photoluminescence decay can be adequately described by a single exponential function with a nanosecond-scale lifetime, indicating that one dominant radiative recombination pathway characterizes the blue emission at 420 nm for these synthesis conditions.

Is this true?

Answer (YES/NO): NO